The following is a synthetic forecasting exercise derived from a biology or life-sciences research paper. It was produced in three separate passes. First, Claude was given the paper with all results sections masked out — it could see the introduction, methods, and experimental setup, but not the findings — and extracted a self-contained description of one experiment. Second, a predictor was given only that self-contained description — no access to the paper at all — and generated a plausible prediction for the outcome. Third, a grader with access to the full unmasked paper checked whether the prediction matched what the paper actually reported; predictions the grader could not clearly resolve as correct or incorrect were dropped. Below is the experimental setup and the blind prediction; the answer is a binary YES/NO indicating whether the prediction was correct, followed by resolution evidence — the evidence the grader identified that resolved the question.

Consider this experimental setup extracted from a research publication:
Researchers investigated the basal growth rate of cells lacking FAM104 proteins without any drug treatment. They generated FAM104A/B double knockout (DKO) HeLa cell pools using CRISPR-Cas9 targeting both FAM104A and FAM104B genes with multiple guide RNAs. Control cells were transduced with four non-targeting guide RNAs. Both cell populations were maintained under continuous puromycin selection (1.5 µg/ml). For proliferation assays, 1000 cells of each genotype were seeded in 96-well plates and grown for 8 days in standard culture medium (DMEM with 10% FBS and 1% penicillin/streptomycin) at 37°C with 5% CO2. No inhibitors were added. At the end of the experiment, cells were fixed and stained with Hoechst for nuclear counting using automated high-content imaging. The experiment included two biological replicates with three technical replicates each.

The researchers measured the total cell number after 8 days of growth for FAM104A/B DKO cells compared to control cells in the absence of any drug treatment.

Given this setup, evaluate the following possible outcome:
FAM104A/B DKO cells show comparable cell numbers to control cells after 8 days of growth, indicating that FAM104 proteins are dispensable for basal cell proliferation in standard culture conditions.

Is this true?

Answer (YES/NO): NO